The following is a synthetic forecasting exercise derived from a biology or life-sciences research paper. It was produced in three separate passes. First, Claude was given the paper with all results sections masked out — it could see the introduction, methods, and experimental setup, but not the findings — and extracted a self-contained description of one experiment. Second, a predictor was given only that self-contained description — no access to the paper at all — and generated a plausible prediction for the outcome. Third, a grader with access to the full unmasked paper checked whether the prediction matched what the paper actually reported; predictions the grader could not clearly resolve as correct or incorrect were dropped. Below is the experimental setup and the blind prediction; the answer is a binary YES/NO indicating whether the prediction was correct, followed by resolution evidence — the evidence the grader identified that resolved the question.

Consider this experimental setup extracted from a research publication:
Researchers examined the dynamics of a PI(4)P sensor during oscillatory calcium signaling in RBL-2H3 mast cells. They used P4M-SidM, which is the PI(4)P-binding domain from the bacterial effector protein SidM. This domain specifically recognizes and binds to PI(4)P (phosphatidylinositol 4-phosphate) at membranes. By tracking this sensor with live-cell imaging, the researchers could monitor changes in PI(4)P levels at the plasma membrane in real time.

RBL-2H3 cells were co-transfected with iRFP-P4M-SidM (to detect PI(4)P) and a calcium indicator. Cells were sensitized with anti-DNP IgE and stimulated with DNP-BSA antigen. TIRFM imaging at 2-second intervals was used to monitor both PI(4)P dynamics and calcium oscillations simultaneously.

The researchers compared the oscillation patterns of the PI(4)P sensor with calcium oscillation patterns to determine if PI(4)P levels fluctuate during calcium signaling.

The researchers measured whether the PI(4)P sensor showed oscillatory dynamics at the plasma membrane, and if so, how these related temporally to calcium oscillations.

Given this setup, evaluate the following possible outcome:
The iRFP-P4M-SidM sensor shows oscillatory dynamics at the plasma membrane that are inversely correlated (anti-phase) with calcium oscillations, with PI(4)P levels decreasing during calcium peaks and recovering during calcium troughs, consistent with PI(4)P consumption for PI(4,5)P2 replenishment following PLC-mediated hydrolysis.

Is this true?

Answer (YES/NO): NO